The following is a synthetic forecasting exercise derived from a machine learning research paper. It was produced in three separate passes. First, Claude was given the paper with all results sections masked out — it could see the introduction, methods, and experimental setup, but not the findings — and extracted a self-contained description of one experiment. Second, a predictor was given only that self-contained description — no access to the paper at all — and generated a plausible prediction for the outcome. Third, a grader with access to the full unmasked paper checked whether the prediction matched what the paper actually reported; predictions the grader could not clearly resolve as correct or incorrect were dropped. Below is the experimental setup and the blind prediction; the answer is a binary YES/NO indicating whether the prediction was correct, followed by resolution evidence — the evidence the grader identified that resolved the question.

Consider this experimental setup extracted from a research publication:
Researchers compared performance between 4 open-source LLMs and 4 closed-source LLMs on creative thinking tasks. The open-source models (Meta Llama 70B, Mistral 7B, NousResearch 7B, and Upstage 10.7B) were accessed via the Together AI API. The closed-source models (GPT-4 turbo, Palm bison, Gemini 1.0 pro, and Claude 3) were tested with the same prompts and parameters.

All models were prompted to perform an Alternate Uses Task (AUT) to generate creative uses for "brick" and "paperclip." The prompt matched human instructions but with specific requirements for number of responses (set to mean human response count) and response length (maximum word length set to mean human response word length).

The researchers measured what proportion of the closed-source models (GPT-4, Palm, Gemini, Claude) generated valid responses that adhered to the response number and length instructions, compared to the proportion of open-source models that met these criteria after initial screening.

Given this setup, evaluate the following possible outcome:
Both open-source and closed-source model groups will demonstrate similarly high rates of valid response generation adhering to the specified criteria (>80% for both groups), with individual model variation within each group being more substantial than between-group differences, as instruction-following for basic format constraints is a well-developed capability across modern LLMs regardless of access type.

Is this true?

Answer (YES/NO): NO